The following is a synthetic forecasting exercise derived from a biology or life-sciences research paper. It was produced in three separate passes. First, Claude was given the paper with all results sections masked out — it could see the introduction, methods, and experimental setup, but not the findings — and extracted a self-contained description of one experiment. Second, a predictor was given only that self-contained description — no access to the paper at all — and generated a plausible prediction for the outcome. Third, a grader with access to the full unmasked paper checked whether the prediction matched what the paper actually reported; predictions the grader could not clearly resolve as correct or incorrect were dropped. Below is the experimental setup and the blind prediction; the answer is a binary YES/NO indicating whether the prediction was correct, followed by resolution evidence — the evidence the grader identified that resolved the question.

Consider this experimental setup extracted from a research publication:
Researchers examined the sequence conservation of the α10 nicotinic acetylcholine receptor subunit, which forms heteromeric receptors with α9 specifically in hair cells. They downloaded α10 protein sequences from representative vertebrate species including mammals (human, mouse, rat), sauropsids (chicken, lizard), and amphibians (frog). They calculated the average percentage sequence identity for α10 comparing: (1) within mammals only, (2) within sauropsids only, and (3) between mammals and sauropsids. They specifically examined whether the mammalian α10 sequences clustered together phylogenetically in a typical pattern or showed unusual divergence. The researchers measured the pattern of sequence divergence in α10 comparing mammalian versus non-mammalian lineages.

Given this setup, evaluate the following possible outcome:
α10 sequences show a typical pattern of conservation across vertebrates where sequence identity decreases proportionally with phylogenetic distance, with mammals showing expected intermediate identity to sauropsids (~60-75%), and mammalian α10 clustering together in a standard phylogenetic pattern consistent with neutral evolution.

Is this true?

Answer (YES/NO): NO